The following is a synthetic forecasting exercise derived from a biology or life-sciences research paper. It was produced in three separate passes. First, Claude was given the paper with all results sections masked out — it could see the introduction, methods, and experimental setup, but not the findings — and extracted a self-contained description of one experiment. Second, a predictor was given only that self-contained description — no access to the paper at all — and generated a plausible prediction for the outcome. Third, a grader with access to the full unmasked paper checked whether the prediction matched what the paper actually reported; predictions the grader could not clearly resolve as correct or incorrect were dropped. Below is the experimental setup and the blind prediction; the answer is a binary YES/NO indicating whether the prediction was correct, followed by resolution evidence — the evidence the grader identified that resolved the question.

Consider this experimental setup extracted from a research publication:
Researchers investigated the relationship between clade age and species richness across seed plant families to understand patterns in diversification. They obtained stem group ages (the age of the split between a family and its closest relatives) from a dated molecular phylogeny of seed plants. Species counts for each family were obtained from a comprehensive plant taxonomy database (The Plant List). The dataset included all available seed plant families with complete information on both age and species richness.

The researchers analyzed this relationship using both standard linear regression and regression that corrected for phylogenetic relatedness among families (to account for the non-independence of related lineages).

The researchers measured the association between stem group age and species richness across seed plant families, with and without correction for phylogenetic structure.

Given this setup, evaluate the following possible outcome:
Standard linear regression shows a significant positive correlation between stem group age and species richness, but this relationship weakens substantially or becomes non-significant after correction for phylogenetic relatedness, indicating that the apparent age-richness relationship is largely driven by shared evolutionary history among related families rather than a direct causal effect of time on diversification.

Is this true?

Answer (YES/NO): NO